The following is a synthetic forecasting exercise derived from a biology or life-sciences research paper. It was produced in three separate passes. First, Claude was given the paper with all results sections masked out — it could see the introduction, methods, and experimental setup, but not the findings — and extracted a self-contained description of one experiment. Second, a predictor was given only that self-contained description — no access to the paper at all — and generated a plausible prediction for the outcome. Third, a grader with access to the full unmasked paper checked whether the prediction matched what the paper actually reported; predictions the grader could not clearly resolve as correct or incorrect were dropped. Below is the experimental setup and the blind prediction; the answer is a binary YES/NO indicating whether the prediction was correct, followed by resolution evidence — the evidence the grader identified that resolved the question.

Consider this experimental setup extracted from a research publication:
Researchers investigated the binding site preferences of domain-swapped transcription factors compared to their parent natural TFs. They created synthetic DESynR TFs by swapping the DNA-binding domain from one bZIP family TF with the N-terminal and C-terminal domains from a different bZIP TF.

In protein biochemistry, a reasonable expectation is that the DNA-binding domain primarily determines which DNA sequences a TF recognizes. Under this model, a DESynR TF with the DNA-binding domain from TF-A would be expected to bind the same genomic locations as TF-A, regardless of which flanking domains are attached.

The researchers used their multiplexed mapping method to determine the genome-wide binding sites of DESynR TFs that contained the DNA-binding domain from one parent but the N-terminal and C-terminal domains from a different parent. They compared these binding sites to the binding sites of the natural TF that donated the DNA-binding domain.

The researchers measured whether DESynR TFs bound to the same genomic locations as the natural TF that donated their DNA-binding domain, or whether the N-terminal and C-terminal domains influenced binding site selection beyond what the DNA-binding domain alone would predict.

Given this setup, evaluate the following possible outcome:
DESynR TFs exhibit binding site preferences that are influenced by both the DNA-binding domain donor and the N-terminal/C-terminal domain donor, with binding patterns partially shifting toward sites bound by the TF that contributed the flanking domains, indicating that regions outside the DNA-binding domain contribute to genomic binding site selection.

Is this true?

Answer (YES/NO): NO